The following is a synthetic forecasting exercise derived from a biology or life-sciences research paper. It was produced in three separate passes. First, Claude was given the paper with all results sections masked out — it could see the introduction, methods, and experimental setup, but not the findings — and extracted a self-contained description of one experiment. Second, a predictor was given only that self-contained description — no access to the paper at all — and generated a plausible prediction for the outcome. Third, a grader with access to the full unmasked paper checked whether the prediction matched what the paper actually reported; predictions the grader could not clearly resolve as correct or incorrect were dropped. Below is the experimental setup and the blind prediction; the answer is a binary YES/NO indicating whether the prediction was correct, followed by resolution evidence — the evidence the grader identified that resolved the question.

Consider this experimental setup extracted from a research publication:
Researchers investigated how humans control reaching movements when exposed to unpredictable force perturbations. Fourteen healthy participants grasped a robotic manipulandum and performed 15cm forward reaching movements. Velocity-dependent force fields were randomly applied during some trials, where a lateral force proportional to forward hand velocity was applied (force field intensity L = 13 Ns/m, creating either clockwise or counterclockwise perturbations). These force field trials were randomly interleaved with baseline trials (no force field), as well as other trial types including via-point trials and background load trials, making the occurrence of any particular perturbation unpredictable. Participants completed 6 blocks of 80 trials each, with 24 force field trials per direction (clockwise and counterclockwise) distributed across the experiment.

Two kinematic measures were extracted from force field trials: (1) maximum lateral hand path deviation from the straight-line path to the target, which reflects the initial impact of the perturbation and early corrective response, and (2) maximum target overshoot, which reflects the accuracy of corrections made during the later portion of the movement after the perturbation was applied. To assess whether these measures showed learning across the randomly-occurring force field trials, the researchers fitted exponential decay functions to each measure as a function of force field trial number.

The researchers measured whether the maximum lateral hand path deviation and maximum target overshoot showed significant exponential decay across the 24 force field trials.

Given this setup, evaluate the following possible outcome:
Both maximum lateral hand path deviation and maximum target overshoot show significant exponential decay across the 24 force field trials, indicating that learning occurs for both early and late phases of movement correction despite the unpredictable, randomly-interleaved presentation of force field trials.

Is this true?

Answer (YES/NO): NO